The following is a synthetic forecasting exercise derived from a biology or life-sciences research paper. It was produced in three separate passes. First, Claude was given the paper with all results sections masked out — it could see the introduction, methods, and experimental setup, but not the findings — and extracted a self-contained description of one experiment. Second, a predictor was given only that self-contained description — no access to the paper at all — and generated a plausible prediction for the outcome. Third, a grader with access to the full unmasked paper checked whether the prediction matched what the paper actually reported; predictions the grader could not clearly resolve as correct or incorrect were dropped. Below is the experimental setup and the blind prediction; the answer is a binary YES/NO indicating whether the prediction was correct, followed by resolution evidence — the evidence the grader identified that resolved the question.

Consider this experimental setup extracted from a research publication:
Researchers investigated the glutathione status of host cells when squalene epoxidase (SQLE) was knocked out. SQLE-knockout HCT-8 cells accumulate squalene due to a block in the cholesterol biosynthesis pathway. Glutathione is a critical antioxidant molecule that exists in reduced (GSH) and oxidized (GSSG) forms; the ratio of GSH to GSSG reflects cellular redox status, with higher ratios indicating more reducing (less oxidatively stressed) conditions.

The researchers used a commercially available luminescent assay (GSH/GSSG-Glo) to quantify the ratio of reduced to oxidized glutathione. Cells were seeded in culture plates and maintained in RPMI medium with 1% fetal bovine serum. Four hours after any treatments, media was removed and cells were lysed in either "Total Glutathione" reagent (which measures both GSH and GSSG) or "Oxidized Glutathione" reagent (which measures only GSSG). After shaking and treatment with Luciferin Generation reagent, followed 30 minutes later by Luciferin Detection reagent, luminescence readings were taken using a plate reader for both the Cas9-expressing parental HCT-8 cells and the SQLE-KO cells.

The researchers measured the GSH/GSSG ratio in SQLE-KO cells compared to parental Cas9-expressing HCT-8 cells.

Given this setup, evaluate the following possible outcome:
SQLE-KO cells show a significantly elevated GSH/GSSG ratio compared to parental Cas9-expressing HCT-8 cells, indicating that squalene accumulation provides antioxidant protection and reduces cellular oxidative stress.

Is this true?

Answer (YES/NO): YES